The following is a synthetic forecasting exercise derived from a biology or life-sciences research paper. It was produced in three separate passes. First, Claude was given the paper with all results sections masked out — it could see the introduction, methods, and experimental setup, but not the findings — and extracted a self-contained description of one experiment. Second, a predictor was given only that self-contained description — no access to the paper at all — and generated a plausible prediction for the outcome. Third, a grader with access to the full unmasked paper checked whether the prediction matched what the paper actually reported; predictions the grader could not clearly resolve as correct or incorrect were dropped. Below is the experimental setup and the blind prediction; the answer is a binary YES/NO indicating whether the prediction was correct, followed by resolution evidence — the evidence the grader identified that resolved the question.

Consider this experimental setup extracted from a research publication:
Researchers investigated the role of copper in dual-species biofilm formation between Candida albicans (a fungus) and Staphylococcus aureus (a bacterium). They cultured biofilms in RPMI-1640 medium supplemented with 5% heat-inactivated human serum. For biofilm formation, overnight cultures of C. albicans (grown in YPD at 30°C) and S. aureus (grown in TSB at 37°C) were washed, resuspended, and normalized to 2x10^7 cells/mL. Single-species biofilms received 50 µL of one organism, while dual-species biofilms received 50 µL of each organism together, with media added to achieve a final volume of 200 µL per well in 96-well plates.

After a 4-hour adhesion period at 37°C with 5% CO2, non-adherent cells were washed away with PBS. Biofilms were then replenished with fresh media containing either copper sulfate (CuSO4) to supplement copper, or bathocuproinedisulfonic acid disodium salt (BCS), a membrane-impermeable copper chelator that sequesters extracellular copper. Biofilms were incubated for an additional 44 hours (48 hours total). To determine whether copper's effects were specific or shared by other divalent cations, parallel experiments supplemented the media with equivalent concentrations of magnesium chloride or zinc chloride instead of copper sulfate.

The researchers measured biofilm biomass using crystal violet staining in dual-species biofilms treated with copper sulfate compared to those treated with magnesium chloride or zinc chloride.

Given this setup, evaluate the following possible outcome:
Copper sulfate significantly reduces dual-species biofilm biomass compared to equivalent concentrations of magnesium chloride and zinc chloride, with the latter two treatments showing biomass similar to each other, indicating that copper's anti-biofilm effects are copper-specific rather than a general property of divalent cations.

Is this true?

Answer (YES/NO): YES